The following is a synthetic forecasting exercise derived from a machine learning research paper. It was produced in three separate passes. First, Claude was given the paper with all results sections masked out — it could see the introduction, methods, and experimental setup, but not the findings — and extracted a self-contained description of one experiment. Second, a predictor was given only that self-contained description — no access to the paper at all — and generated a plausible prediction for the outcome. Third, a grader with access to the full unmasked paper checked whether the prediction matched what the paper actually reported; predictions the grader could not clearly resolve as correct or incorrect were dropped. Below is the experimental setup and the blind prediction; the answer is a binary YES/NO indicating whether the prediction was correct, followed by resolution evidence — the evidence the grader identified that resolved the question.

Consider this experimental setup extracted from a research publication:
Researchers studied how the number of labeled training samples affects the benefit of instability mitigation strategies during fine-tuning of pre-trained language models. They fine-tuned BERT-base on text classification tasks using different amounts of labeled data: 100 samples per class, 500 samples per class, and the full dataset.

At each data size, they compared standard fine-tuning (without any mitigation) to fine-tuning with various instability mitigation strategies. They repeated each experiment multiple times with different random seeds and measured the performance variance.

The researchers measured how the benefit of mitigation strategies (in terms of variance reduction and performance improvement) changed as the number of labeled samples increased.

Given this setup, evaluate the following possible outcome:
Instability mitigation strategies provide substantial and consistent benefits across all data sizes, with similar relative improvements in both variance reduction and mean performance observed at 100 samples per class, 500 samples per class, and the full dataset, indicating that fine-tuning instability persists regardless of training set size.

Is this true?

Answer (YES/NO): NO